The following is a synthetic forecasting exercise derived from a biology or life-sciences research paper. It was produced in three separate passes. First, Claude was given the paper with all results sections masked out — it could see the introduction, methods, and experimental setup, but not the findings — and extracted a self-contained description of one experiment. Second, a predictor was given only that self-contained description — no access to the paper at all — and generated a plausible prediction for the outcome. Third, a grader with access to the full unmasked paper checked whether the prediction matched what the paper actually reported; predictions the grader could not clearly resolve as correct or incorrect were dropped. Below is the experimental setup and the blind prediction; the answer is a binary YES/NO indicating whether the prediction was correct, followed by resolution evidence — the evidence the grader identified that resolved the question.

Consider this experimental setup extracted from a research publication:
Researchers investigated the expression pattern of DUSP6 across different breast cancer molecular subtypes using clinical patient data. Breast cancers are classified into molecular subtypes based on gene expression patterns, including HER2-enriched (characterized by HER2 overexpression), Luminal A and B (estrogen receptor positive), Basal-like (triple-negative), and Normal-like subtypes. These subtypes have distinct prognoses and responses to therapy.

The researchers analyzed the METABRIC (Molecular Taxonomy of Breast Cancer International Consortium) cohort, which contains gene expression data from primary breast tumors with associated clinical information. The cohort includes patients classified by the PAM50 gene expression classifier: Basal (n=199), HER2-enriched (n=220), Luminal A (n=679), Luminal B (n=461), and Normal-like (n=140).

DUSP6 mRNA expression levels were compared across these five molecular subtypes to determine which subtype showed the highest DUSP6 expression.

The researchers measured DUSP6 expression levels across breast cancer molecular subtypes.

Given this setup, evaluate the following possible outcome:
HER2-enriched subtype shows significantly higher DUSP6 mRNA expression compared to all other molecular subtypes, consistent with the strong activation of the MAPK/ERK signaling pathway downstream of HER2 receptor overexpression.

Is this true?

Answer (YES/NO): YES